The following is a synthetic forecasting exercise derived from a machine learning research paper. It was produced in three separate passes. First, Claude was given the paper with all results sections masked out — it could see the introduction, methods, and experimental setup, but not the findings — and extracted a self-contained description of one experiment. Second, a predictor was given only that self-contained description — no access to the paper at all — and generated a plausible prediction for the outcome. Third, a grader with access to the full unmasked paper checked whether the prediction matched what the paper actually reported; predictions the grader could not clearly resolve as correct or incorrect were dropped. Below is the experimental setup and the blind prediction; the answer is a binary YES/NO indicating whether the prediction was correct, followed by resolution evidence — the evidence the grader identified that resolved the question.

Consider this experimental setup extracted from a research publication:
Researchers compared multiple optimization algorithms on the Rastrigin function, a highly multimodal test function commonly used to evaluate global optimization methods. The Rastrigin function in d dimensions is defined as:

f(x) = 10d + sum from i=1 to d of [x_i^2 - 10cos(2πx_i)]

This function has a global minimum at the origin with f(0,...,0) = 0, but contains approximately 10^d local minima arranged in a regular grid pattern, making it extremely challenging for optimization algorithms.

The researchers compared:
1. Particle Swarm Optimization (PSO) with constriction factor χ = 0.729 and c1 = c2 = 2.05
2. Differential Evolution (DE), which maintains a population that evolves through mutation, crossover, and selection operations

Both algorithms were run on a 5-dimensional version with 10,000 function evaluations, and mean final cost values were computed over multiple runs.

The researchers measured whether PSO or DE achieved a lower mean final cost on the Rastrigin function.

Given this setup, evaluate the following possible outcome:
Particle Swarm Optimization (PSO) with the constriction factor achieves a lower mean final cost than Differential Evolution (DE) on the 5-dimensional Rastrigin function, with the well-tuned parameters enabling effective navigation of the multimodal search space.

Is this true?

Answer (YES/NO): NO